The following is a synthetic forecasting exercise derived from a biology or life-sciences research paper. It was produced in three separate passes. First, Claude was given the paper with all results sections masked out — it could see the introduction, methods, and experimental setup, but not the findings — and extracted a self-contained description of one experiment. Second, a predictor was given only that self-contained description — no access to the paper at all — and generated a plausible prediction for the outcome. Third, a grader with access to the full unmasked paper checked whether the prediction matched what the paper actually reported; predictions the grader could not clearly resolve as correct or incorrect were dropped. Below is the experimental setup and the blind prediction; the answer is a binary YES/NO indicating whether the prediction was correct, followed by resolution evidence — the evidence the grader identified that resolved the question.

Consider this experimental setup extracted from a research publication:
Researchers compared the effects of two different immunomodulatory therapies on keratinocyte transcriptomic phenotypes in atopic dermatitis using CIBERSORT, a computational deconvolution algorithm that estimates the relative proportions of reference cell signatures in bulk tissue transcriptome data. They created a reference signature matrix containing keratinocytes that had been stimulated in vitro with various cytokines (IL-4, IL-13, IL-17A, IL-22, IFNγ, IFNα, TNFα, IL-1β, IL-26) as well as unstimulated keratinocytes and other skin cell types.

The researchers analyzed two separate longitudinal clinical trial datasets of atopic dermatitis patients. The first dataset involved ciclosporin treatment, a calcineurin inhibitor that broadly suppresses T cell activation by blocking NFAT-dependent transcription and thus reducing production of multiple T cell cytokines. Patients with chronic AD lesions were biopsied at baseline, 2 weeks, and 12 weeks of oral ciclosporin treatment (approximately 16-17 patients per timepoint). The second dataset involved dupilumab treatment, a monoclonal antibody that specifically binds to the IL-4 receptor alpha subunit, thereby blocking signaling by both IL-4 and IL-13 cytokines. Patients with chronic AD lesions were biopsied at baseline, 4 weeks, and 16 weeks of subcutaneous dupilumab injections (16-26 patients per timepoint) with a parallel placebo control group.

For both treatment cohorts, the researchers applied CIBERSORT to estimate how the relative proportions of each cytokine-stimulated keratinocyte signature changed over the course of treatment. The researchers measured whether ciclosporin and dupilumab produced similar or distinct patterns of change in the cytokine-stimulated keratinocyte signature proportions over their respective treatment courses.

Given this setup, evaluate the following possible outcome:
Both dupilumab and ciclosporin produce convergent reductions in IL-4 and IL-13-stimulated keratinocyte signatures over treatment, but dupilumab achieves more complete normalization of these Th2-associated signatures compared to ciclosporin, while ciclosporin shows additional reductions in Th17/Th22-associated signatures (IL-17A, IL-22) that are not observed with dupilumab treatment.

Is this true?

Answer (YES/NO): NO